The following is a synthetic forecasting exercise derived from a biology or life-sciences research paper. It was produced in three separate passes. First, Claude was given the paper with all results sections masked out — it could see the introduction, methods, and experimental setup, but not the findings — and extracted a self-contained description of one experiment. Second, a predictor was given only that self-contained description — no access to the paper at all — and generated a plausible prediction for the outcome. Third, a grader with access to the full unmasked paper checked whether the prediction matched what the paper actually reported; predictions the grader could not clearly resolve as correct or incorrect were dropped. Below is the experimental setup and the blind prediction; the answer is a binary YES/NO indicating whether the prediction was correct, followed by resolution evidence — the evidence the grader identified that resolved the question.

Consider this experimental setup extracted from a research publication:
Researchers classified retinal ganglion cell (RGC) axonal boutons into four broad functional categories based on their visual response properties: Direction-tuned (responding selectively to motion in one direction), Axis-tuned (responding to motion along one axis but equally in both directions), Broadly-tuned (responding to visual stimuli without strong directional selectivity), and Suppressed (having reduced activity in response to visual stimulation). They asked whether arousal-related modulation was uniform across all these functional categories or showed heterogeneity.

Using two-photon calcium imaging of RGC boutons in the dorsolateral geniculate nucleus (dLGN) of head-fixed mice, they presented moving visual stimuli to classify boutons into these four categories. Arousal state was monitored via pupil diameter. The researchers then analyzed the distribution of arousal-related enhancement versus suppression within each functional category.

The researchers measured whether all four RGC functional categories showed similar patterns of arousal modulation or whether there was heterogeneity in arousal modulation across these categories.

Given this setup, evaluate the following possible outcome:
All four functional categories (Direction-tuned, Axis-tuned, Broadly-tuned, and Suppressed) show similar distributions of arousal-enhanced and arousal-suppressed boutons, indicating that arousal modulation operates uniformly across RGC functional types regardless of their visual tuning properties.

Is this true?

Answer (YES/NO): NO